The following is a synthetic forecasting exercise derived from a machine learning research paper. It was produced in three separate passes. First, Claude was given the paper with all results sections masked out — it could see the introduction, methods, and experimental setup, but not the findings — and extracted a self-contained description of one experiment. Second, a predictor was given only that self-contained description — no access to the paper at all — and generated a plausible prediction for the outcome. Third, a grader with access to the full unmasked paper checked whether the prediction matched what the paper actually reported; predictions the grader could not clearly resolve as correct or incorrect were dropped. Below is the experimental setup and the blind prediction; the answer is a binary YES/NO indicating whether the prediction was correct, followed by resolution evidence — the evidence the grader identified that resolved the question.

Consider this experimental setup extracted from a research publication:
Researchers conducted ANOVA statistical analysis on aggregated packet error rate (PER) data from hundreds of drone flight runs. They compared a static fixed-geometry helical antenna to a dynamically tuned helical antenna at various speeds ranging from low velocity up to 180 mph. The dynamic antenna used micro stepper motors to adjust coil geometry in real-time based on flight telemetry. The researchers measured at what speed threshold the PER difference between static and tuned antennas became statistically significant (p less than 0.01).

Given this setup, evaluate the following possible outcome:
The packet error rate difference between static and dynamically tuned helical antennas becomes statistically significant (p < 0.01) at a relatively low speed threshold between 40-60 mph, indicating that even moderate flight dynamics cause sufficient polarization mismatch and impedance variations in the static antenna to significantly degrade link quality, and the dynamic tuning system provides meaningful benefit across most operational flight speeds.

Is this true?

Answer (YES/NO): NO